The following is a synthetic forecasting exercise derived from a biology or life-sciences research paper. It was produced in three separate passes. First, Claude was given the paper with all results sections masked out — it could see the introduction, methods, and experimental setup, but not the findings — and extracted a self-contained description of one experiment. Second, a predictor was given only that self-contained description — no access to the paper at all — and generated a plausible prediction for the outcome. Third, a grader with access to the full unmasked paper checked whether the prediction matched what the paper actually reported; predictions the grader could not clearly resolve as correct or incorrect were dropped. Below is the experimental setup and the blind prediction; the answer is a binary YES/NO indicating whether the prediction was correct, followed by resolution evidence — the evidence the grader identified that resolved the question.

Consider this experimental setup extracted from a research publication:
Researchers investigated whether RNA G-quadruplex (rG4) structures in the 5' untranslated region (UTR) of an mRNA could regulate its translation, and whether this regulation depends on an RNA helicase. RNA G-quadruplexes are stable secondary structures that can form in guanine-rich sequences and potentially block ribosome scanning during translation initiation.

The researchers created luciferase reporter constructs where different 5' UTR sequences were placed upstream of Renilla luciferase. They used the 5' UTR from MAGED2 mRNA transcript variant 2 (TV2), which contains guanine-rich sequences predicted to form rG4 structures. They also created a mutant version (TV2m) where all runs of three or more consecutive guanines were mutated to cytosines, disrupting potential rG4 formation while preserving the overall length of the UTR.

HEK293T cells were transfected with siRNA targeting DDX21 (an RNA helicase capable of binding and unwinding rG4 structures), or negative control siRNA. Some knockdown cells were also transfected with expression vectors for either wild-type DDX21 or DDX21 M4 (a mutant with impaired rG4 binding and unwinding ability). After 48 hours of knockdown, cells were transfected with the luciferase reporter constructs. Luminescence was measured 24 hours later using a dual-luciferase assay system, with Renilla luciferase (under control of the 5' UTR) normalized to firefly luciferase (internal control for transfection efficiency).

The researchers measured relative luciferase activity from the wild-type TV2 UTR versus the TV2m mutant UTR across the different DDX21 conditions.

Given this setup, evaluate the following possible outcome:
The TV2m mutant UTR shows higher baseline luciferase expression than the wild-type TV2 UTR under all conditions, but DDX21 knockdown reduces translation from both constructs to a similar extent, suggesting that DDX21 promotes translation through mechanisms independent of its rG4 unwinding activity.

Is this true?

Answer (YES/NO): NO